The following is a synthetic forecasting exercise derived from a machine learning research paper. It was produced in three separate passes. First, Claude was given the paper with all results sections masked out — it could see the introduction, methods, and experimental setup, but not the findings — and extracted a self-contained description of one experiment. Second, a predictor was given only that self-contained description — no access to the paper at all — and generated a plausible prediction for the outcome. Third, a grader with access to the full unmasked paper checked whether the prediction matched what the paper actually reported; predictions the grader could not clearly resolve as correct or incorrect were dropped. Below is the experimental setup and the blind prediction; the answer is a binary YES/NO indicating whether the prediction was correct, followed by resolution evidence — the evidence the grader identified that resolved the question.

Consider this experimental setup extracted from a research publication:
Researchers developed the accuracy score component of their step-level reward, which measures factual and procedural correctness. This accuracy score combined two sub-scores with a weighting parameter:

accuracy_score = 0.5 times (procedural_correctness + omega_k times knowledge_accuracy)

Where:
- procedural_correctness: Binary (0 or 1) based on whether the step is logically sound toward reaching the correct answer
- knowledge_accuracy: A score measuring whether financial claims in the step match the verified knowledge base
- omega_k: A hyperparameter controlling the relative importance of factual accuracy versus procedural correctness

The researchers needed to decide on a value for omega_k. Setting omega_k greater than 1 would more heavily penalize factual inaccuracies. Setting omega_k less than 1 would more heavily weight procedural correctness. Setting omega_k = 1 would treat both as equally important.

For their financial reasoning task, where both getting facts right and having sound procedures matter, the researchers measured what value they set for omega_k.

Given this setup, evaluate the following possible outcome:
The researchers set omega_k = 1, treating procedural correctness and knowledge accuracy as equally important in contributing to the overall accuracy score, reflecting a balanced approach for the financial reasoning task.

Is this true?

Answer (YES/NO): YES